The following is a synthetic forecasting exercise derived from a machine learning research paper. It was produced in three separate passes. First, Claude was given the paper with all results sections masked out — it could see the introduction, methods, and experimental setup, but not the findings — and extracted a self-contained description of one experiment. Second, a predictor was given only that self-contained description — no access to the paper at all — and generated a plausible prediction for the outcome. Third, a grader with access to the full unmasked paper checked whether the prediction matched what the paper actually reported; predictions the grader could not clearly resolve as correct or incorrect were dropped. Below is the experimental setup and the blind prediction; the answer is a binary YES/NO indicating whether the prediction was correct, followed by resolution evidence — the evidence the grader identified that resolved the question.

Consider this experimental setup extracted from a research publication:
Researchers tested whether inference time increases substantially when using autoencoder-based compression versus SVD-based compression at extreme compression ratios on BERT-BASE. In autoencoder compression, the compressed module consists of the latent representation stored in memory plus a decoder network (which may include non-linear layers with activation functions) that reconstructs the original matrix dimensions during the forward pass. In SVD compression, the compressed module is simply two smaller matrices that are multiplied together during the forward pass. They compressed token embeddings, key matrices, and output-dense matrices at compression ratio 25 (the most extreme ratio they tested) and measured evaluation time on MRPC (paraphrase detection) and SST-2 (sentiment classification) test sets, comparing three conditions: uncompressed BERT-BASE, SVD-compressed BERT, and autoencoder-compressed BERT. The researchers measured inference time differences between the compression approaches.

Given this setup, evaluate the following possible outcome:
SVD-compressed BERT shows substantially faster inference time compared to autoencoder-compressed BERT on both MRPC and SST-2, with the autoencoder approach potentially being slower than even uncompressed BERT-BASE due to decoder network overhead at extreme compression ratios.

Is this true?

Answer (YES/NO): NO